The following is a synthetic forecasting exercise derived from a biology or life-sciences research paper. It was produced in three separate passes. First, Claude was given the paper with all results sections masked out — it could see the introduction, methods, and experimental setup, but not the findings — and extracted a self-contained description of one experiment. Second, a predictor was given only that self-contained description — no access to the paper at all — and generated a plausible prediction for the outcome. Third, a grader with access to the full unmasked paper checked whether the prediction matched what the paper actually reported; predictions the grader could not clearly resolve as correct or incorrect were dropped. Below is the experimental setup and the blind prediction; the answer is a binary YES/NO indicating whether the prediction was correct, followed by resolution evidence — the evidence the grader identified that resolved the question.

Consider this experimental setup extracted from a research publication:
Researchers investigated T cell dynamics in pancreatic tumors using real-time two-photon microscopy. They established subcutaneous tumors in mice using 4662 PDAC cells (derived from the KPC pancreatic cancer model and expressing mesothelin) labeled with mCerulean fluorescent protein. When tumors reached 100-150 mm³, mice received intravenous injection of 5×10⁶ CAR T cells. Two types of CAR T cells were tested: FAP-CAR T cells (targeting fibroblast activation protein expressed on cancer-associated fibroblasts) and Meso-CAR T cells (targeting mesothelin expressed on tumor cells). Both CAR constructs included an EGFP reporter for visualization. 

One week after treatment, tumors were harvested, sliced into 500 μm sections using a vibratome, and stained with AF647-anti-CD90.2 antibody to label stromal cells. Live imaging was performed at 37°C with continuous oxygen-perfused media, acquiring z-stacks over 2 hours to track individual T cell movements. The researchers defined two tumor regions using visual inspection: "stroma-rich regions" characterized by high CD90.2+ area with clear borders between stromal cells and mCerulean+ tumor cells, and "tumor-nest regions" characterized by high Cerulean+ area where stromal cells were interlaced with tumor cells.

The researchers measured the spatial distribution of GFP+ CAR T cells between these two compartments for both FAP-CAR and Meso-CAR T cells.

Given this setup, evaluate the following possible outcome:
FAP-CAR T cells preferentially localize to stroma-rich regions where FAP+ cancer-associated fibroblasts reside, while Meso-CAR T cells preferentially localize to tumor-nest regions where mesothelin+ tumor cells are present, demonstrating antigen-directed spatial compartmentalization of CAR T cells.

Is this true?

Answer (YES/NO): NO